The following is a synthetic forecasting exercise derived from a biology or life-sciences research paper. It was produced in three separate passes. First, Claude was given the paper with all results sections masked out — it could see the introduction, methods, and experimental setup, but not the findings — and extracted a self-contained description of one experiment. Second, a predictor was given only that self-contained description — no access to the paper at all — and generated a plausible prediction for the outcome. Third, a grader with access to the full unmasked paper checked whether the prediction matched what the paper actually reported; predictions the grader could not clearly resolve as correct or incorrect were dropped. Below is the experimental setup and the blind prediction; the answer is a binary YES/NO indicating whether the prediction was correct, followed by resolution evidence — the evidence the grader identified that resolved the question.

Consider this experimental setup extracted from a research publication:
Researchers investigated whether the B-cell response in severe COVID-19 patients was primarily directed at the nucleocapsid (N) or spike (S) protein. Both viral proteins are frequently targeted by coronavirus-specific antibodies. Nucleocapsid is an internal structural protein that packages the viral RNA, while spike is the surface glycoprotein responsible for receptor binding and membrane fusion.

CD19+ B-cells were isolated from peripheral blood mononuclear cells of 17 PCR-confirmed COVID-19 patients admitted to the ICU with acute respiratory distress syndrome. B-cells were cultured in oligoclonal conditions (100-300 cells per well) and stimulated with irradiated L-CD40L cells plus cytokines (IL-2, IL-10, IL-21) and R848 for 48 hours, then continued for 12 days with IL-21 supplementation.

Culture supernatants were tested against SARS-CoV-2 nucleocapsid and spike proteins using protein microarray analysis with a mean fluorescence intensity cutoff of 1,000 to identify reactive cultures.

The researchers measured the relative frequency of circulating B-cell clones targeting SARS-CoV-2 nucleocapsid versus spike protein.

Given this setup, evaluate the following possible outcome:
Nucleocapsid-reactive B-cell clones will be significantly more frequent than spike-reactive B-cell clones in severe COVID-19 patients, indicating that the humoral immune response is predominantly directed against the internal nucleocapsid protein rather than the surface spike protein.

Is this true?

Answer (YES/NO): NO